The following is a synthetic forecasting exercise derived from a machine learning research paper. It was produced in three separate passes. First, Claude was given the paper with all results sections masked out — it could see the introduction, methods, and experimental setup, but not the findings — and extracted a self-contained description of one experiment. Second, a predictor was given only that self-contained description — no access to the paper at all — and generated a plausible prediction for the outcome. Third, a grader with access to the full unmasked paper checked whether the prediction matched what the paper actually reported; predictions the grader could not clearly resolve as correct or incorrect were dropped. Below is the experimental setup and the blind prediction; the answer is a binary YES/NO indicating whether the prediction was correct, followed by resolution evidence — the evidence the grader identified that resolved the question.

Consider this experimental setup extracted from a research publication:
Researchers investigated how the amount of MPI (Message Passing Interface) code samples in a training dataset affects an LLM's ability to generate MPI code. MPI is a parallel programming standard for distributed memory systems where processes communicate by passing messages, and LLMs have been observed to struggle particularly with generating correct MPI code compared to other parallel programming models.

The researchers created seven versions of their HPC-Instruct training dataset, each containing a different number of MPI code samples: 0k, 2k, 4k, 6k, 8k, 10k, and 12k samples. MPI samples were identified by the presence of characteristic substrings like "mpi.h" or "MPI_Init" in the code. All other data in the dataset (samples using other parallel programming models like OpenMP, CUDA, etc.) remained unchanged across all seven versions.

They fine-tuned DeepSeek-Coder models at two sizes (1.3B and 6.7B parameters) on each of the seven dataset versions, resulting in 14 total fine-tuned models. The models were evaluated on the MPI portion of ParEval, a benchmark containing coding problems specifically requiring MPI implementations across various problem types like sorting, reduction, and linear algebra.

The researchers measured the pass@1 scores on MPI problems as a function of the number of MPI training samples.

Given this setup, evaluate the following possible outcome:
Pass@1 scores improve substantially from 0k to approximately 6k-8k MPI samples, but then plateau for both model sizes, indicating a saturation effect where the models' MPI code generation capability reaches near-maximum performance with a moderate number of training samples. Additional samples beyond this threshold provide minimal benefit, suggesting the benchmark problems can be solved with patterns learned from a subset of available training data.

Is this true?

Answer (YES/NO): NO